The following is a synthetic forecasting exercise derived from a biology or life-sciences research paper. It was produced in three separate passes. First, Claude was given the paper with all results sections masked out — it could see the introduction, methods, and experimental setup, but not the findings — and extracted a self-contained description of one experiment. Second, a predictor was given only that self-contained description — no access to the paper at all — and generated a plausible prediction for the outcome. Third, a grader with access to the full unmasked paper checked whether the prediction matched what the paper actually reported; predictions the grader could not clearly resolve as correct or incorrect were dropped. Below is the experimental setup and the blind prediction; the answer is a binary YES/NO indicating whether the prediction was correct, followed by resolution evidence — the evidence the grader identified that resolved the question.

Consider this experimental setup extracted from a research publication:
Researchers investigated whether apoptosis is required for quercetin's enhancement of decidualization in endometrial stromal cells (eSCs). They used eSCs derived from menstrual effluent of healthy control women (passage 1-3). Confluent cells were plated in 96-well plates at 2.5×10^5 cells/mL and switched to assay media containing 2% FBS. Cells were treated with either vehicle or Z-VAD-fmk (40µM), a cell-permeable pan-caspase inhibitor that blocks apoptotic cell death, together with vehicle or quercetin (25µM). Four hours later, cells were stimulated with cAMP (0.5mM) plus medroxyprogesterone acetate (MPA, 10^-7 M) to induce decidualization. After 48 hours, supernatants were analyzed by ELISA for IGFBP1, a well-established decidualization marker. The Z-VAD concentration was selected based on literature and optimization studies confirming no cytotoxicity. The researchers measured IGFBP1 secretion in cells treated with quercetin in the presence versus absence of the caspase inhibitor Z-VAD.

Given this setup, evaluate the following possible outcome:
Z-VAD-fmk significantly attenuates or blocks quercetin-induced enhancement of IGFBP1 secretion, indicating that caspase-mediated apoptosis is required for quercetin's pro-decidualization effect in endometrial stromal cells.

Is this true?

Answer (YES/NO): YES